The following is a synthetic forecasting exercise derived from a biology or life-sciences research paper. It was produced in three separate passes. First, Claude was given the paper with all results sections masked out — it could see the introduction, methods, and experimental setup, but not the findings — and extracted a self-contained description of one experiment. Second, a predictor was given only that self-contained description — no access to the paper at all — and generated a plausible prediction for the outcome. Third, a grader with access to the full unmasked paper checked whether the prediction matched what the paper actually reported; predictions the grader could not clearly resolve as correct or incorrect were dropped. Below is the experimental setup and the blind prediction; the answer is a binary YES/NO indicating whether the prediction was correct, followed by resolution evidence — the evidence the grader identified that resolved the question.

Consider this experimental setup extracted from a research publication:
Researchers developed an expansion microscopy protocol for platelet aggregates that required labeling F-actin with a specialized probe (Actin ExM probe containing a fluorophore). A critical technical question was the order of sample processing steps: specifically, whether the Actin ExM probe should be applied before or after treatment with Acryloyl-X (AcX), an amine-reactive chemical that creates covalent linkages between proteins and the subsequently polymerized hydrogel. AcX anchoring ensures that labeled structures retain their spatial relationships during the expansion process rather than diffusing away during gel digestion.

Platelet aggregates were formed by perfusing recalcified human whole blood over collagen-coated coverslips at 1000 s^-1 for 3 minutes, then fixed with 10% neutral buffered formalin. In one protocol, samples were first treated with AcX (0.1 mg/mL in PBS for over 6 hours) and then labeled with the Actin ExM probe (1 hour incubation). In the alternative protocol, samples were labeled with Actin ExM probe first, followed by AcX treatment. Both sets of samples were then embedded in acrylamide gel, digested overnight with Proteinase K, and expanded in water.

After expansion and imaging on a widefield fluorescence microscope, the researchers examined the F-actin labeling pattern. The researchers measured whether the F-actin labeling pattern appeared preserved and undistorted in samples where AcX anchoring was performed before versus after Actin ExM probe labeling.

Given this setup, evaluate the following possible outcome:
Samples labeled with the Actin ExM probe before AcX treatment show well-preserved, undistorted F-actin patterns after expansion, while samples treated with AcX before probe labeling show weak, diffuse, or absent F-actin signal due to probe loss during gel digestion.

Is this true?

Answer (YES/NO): NO